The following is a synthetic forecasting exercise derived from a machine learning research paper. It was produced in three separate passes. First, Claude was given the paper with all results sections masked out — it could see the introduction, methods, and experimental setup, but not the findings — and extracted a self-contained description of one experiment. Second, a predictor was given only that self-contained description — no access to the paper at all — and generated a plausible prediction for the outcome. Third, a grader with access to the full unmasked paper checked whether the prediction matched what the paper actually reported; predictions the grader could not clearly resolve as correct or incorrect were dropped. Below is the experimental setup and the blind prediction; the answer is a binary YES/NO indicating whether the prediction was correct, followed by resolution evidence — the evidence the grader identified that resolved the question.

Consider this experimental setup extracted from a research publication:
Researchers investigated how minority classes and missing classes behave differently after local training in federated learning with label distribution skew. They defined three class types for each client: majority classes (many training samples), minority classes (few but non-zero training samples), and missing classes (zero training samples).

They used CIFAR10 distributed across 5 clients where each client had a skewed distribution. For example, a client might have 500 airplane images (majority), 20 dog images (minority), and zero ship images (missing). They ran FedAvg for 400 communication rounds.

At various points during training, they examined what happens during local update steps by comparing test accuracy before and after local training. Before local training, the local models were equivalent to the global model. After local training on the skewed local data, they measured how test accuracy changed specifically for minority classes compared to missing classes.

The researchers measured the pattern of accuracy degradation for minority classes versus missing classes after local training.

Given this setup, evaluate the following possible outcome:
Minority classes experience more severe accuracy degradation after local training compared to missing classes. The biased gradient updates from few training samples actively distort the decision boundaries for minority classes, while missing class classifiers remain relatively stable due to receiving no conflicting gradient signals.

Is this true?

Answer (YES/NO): NO